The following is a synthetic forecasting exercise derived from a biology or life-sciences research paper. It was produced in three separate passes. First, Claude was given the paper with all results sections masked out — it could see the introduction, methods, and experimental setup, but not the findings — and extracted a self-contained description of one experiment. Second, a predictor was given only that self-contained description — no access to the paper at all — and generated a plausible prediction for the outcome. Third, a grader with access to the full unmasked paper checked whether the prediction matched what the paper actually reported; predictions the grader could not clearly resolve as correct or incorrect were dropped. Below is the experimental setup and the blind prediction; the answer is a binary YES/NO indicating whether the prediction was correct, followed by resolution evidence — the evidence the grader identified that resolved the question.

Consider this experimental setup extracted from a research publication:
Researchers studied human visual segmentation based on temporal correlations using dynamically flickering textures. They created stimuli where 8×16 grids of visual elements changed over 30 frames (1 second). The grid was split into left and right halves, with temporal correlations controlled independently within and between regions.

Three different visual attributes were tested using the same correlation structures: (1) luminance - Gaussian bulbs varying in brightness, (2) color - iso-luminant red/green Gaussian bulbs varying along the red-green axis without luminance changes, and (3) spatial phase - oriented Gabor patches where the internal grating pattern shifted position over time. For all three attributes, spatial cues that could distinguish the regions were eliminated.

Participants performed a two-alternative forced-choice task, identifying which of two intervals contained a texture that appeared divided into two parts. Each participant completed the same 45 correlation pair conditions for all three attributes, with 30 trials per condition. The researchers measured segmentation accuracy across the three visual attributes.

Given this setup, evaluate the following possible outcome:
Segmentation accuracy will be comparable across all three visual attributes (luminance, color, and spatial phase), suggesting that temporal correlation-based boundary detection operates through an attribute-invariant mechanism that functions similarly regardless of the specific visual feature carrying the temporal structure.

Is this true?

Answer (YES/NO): NO